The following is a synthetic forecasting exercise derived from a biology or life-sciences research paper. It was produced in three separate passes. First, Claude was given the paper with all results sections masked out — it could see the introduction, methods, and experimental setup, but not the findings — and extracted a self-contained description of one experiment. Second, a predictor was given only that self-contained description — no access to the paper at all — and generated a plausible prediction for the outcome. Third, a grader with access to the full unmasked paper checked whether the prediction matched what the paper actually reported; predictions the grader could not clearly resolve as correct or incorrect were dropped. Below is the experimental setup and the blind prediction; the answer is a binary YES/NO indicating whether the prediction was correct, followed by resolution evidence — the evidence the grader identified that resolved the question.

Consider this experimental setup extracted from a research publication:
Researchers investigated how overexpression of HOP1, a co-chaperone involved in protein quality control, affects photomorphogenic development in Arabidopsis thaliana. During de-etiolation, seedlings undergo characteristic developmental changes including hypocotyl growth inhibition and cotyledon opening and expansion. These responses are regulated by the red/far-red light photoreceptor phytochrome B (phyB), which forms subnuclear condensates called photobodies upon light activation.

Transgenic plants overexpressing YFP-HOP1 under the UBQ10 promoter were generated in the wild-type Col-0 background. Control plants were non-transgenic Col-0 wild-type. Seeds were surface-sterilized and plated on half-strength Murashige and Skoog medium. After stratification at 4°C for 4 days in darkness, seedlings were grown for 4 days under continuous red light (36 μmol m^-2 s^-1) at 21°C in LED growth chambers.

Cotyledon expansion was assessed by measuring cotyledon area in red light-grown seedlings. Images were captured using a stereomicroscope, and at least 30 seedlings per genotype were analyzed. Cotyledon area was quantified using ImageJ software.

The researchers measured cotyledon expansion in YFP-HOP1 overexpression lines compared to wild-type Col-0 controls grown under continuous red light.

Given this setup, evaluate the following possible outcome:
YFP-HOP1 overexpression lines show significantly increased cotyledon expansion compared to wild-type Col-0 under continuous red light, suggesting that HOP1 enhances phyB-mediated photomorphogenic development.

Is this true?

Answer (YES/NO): YES